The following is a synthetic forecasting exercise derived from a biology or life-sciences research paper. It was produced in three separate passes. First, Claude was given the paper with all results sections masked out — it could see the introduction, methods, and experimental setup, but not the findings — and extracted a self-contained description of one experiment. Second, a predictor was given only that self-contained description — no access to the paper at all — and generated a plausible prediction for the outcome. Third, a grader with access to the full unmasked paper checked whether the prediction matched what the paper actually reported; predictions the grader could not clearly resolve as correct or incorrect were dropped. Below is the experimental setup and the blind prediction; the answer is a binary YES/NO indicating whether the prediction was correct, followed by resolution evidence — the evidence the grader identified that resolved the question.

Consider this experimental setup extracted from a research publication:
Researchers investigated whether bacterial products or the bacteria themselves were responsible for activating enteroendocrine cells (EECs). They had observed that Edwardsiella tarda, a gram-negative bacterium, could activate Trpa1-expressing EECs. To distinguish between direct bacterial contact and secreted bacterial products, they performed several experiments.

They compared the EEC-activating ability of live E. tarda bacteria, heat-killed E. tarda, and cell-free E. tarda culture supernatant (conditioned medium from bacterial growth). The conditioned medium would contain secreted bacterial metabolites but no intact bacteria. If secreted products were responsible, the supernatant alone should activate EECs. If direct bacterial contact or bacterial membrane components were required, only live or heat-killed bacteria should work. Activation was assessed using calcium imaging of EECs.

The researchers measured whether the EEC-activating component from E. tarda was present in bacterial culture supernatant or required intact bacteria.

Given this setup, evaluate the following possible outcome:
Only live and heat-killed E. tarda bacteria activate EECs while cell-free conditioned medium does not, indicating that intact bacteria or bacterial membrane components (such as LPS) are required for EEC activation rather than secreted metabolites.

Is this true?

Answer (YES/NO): NO